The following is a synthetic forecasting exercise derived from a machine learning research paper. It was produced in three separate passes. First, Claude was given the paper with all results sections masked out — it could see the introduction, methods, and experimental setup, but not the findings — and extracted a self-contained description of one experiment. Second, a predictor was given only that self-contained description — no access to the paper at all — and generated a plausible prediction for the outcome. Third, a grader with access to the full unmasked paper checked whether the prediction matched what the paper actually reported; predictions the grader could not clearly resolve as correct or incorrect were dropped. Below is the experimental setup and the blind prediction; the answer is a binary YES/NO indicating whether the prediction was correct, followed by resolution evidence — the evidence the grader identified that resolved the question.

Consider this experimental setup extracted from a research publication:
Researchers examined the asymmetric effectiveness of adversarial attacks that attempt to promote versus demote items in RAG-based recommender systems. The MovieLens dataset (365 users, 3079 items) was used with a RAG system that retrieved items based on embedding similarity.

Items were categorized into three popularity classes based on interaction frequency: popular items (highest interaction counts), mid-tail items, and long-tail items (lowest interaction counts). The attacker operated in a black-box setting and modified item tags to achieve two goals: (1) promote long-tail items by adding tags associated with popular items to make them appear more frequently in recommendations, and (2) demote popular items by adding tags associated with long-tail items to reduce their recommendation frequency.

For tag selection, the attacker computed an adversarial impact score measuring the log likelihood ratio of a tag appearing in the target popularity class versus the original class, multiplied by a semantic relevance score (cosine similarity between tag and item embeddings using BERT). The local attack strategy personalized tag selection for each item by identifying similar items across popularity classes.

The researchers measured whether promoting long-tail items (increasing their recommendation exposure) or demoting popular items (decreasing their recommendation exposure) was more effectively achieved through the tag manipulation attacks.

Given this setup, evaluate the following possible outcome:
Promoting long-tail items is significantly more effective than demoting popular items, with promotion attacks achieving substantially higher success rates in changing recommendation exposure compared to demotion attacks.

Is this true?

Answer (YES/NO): NO